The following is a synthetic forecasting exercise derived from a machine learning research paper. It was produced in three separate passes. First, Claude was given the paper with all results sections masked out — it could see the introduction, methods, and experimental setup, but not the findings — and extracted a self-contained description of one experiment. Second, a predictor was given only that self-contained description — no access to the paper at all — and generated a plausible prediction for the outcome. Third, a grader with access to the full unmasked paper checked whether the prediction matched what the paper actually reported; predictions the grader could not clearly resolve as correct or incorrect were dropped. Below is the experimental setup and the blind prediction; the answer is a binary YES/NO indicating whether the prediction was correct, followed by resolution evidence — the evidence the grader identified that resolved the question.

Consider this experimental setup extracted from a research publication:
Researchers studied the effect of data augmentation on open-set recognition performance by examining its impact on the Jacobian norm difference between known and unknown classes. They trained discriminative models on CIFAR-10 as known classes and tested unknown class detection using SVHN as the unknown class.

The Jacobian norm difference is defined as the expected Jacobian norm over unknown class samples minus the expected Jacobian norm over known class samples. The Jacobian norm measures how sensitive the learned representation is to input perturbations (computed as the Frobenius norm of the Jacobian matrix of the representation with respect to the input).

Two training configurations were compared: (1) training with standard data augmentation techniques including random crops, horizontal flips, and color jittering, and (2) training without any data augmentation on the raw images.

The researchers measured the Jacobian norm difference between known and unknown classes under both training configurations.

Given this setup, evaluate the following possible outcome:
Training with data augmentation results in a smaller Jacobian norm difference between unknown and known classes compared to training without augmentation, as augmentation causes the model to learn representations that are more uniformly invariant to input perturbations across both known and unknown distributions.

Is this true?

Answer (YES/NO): NO